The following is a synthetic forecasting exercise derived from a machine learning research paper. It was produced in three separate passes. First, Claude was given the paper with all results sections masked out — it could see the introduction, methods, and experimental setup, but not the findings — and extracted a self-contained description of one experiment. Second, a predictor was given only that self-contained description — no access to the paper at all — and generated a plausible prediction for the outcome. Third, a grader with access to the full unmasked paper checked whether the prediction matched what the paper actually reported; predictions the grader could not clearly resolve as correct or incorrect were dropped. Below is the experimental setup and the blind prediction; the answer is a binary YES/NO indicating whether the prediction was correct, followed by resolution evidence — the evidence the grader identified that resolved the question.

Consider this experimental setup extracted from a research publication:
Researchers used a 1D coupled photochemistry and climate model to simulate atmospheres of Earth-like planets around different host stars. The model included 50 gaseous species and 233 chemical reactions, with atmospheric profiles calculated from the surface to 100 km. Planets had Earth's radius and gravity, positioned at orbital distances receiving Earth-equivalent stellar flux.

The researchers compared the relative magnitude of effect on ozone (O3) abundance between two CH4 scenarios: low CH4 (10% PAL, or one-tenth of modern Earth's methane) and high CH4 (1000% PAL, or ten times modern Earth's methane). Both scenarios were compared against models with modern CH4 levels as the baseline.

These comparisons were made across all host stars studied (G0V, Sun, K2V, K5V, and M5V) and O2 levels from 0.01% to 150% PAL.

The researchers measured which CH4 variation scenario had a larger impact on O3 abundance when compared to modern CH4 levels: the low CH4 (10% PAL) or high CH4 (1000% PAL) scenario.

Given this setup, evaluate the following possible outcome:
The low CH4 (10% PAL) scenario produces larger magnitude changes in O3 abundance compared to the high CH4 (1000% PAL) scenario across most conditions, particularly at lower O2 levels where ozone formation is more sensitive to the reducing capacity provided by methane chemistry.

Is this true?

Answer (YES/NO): NO